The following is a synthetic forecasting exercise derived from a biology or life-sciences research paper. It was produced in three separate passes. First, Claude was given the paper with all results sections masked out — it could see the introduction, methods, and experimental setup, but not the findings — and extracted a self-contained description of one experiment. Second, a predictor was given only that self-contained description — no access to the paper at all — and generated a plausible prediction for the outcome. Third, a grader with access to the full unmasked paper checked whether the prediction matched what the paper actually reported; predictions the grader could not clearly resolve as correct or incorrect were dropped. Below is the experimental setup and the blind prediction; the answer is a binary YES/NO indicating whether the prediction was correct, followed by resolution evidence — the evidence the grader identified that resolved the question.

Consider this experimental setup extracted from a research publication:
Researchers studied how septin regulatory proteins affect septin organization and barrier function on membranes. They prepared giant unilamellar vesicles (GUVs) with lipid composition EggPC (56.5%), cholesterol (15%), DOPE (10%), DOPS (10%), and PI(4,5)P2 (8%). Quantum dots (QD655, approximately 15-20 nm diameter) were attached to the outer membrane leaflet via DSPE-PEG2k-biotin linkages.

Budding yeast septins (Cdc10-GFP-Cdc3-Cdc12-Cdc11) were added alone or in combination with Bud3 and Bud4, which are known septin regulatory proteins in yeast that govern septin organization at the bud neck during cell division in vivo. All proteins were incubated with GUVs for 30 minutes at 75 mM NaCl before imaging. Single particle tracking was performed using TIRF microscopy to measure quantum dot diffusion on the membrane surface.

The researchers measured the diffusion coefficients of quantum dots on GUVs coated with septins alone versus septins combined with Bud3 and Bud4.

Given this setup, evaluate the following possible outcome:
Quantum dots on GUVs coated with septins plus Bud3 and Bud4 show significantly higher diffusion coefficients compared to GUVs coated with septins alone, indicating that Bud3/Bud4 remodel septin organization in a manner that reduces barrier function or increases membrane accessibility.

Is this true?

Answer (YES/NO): NO